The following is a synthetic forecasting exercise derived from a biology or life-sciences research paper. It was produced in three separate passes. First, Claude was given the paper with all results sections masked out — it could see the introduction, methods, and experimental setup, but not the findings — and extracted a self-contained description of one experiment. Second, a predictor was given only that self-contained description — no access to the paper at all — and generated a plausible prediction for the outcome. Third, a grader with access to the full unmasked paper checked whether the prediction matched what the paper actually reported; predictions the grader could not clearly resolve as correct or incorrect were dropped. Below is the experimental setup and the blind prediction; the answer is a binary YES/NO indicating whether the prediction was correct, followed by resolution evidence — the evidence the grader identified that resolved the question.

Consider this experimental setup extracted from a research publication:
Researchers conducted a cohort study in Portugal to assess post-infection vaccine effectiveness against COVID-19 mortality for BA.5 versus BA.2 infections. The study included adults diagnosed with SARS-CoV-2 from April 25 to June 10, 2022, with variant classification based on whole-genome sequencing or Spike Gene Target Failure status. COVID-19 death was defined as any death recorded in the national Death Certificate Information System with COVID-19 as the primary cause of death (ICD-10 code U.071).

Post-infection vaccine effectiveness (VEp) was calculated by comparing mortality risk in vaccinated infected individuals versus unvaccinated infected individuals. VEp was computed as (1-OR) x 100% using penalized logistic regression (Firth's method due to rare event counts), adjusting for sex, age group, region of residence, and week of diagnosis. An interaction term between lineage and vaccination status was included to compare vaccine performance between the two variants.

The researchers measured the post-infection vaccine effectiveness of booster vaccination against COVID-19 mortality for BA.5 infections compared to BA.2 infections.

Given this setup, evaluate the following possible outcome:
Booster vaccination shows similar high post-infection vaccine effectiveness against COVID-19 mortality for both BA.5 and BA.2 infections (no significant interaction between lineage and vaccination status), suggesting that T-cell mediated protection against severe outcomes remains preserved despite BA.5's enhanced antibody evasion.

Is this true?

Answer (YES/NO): YES